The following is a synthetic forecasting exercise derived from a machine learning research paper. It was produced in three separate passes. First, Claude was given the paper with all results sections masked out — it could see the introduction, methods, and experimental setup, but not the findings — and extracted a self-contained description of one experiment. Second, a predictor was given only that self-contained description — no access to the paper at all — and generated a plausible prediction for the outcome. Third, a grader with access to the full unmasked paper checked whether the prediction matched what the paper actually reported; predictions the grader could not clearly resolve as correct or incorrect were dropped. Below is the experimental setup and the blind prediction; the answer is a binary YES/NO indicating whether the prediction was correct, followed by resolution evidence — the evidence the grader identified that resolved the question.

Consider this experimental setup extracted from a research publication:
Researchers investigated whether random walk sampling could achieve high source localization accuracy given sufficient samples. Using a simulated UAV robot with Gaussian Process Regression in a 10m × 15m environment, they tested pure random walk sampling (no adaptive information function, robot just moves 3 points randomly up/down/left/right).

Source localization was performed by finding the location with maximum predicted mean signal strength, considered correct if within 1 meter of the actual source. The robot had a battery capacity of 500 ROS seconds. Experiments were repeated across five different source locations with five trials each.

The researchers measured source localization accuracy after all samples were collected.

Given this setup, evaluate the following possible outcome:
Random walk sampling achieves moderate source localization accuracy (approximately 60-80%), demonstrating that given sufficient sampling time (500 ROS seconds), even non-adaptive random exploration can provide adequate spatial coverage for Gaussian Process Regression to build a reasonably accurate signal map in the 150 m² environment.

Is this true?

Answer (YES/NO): NO